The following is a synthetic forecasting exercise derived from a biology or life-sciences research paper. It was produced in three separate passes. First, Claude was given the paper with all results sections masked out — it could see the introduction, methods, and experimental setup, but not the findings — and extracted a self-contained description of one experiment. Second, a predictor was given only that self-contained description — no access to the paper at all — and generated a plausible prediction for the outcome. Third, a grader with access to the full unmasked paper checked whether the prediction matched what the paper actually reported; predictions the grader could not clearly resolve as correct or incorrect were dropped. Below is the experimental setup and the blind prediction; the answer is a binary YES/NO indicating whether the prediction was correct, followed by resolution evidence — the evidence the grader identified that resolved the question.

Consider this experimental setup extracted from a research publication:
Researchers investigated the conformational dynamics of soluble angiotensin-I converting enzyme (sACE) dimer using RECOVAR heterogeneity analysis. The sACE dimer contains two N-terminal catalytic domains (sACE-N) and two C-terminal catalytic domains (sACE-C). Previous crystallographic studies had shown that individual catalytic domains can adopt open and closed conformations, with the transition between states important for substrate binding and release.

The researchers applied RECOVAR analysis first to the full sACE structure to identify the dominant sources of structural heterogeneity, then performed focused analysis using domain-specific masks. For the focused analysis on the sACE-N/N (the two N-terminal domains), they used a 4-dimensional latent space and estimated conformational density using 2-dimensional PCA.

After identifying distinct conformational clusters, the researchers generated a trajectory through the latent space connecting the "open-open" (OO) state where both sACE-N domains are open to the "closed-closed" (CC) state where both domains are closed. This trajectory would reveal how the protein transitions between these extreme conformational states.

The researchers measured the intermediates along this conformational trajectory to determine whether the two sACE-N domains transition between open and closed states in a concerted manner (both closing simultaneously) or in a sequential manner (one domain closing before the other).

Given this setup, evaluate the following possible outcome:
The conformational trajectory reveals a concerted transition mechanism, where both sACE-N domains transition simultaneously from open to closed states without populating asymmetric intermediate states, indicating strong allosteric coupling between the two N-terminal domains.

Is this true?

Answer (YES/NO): NO